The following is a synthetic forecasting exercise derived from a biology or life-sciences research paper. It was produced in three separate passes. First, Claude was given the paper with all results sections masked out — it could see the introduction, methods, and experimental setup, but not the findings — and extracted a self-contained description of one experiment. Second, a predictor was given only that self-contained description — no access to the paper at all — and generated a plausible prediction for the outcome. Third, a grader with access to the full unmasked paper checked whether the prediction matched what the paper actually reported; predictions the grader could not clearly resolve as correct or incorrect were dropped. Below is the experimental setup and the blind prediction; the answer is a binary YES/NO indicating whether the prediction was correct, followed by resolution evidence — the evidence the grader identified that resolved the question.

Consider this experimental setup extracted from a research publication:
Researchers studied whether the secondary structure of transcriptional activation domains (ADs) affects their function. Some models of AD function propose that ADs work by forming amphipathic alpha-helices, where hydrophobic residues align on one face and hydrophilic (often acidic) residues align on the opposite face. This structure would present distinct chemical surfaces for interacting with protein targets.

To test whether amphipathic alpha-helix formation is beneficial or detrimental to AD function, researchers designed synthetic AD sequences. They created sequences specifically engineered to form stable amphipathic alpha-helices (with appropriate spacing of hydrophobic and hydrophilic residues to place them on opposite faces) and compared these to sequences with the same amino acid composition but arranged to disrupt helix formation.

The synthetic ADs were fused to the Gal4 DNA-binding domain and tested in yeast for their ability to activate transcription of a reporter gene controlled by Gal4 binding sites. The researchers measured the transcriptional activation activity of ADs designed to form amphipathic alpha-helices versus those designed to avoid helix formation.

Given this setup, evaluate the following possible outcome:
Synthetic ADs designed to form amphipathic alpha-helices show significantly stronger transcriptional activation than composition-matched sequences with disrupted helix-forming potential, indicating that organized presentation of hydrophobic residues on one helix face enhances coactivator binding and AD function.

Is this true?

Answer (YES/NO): NO